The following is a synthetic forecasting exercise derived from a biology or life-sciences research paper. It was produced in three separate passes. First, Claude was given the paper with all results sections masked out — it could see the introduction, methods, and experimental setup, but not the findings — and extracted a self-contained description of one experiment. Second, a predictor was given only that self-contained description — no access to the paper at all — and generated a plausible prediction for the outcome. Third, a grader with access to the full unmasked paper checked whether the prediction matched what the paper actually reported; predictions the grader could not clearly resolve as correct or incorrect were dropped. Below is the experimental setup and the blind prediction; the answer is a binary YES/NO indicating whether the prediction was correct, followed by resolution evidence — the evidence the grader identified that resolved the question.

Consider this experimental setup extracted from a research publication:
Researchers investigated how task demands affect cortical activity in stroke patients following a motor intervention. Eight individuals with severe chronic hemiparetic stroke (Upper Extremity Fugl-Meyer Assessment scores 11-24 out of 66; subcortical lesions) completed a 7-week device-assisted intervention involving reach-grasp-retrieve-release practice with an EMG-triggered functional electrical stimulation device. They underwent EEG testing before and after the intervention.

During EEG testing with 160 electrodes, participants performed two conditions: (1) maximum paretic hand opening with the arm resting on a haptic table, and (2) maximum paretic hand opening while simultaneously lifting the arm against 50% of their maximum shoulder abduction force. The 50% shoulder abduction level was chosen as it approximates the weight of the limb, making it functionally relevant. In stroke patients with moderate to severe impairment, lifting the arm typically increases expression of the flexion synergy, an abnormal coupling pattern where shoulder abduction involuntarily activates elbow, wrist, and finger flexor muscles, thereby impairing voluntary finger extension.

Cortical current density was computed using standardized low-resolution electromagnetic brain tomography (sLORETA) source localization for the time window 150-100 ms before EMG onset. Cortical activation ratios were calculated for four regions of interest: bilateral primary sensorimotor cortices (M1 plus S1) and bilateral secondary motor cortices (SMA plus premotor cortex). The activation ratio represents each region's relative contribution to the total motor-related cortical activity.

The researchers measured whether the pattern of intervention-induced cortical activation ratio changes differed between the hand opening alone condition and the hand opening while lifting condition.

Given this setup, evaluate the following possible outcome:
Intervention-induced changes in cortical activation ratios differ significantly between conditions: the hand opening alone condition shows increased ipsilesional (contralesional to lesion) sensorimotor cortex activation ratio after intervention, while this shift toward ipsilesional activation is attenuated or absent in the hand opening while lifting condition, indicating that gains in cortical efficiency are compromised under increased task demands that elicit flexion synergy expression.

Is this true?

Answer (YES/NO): NO